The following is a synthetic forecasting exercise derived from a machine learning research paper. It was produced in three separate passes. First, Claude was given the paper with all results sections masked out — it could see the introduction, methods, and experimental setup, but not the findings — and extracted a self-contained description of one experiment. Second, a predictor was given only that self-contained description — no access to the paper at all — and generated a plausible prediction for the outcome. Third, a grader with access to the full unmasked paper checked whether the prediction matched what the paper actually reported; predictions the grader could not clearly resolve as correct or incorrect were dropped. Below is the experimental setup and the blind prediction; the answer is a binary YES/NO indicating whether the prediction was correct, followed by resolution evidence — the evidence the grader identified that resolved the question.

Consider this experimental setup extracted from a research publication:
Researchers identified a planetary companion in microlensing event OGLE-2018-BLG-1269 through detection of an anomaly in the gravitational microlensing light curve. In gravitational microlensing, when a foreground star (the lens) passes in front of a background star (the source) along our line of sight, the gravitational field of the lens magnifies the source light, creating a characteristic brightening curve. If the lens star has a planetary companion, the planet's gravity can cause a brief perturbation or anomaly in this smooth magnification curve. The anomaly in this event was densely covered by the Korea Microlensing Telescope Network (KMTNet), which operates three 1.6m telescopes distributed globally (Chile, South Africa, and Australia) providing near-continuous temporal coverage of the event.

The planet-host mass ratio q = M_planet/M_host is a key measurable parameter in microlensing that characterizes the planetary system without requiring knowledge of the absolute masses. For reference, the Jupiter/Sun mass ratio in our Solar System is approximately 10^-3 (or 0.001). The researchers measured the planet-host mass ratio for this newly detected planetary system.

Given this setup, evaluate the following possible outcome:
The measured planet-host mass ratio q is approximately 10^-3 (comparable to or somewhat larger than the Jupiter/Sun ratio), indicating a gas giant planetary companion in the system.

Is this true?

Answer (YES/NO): NO